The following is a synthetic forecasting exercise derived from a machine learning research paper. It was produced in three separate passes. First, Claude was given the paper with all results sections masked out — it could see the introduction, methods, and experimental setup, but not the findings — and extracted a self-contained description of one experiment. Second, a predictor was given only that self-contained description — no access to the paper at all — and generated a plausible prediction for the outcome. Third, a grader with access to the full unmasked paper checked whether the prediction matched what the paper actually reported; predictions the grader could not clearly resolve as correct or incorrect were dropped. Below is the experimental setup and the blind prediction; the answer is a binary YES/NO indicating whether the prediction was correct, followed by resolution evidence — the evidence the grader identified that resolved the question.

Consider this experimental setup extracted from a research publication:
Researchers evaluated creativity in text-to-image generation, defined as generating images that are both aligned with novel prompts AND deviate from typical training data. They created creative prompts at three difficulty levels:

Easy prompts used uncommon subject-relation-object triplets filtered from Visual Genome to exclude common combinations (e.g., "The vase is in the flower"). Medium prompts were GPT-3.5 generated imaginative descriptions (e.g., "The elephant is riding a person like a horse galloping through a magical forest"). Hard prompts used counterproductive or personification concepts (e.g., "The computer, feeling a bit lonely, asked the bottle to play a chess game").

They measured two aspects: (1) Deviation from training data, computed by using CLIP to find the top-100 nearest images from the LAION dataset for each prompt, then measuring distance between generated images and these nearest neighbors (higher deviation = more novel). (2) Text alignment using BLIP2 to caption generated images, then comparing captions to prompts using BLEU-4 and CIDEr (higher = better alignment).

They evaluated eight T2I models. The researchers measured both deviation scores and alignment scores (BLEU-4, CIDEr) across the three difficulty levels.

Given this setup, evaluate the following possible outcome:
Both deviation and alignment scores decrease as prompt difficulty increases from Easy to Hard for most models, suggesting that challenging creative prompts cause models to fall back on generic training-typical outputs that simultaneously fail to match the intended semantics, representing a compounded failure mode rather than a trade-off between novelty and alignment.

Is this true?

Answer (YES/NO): NO